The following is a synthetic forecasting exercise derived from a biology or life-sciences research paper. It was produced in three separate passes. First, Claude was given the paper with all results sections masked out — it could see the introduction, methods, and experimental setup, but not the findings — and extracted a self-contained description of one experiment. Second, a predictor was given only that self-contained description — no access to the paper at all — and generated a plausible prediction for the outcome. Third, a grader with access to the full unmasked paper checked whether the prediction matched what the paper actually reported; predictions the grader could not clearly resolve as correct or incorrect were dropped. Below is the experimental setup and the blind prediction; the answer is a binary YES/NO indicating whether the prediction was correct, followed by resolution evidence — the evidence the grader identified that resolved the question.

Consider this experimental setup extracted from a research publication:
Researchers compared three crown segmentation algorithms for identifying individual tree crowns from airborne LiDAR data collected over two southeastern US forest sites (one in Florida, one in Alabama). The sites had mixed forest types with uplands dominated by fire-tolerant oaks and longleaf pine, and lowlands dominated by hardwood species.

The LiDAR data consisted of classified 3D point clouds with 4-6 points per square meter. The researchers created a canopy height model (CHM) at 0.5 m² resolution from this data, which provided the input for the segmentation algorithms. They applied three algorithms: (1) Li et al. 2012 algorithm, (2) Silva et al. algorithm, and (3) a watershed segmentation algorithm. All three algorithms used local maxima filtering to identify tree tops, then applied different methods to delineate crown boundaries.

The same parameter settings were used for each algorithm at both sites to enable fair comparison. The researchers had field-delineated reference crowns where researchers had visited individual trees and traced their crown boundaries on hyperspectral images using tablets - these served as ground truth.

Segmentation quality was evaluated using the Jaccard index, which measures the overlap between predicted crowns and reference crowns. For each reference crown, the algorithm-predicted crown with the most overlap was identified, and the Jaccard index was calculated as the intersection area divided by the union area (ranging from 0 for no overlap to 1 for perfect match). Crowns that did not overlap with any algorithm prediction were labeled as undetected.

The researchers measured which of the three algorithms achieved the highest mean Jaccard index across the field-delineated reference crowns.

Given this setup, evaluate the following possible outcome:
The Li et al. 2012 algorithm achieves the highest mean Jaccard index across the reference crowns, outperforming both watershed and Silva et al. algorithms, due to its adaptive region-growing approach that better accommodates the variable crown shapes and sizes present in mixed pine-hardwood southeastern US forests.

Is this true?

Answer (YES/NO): NO